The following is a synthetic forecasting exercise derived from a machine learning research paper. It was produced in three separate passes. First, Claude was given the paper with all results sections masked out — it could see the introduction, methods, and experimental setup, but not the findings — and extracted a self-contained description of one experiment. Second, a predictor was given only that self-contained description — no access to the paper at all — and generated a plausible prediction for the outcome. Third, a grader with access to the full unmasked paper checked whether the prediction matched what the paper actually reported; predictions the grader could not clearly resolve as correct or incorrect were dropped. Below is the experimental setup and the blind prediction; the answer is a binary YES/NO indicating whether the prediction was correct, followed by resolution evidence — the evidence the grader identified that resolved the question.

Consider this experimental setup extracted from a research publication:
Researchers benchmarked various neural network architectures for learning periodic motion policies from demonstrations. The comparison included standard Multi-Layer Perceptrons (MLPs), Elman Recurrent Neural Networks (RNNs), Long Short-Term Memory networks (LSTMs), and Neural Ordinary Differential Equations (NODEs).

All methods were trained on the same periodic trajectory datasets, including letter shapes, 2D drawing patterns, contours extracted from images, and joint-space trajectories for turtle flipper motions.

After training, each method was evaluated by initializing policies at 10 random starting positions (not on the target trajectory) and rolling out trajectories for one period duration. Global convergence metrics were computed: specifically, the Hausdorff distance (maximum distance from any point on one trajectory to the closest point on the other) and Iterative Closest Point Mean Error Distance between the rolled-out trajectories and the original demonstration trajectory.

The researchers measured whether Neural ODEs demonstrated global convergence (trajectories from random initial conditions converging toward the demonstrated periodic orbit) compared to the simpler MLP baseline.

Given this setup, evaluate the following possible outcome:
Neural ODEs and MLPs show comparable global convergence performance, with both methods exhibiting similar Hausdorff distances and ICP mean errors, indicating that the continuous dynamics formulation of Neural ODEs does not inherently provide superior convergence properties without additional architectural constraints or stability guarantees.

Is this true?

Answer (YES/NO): NO